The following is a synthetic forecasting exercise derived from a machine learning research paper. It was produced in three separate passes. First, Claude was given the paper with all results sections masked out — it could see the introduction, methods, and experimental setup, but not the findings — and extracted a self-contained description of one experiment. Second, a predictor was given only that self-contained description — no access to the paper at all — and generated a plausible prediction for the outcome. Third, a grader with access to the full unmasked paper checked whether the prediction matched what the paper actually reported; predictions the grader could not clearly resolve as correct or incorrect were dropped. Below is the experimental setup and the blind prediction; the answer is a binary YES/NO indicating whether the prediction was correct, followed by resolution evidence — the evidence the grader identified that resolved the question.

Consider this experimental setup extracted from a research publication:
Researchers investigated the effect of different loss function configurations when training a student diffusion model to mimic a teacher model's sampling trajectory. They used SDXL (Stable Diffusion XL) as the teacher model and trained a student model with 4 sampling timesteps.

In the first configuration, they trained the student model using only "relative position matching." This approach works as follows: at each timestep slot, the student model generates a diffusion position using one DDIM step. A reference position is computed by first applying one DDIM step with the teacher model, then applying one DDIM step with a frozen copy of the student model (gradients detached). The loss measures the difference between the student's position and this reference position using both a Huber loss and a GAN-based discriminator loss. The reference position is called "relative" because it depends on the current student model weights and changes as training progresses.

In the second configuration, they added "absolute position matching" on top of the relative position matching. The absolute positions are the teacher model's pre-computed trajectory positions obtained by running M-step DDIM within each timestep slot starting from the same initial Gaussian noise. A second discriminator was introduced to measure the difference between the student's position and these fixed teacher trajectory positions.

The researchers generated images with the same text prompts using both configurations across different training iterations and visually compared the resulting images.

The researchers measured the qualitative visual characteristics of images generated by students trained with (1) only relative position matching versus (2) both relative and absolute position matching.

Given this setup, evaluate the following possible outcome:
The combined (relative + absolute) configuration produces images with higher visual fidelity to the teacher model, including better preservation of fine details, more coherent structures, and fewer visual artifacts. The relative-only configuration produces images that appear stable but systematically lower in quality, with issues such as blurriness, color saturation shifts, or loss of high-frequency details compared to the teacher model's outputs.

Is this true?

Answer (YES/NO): NO